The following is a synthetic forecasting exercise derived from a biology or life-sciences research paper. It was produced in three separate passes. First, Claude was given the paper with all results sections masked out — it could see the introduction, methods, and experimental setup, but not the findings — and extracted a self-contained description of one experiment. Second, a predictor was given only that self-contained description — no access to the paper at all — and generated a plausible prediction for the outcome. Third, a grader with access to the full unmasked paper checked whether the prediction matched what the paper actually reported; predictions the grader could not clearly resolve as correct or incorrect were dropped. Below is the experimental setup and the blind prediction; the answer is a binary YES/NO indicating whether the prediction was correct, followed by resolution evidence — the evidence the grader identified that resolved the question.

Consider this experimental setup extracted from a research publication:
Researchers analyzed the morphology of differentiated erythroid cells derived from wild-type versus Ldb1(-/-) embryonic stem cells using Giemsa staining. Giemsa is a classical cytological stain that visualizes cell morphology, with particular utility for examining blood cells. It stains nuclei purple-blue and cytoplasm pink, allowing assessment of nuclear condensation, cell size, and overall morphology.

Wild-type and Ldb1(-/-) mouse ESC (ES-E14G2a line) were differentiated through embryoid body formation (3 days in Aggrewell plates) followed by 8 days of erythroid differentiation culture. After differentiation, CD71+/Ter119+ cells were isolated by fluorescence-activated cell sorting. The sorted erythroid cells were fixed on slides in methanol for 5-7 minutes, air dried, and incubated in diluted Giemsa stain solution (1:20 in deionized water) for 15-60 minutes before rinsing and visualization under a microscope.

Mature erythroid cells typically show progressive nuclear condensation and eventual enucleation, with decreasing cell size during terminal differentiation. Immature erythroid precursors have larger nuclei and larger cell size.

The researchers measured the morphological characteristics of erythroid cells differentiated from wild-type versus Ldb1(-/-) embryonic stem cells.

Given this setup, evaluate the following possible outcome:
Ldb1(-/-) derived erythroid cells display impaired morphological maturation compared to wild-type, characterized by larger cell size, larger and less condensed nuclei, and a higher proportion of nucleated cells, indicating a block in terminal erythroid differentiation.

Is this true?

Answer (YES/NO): NO